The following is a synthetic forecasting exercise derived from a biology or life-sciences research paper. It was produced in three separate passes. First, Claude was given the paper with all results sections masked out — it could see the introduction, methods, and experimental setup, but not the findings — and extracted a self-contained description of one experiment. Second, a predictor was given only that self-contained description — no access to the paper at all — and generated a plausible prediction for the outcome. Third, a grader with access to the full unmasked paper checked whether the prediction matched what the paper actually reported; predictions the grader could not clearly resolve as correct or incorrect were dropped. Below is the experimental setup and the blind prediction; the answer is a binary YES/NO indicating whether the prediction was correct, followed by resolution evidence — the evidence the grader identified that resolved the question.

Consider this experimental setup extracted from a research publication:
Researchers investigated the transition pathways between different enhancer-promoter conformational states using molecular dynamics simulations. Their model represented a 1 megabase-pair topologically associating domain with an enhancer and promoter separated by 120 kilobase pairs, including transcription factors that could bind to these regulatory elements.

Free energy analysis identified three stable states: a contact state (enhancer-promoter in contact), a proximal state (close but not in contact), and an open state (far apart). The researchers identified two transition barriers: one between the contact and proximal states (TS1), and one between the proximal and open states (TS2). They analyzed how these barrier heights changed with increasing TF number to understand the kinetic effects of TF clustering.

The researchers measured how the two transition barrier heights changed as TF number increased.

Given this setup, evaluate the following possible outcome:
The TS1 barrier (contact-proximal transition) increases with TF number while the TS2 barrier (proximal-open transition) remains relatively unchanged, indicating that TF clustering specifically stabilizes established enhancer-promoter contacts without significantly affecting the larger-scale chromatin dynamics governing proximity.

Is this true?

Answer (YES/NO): NO